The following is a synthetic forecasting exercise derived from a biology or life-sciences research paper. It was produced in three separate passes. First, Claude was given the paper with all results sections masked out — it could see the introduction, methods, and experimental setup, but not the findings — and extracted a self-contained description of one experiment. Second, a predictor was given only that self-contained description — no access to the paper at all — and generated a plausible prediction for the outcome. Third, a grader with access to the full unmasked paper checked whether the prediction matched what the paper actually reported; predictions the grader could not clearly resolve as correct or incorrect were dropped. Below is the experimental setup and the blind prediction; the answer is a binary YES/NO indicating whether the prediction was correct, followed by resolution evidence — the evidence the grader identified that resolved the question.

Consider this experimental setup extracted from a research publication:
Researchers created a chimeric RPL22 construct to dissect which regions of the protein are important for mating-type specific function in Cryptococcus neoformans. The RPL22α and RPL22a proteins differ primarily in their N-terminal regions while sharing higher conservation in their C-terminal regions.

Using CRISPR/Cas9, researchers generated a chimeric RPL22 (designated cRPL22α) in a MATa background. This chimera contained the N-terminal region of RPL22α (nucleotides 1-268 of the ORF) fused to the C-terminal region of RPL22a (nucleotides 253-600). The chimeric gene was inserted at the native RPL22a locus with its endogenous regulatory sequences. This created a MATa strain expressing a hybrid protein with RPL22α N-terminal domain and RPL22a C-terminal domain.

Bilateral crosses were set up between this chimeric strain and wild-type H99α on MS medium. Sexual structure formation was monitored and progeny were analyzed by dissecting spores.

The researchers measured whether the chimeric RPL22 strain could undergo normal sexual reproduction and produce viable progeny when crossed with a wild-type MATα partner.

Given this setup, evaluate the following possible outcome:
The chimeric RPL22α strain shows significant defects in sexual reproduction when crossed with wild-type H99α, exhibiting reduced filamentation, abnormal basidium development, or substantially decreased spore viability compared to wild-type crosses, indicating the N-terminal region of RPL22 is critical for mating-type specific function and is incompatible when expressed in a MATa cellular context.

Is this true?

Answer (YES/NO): NO